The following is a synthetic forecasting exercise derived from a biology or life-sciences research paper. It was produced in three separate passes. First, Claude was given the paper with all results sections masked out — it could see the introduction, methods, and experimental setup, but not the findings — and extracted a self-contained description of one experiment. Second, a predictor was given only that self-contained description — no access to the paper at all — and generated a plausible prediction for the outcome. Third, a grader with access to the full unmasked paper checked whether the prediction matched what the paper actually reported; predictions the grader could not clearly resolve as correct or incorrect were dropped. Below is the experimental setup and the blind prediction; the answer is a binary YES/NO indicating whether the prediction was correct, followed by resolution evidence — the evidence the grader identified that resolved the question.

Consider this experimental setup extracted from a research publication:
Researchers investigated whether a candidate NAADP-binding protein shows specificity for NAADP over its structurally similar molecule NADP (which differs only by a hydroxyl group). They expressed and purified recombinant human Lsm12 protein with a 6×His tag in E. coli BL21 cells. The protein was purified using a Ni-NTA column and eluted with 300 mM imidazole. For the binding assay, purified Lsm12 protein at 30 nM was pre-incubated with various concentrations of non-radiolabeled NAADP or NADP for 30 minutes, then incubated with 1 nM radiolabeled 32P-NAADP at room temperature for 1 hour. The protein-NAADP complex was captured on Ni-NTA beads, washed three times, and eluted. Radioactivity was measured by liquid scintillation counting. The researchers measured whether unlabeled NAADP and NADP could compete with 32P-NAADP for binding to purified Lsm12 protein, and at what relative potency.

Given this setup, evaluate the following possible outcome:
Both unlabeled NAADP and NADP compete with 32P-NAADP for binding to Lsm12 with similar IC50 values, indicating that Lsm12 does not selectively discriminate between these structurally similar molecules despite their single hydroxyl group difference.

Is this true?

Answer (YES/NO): NO